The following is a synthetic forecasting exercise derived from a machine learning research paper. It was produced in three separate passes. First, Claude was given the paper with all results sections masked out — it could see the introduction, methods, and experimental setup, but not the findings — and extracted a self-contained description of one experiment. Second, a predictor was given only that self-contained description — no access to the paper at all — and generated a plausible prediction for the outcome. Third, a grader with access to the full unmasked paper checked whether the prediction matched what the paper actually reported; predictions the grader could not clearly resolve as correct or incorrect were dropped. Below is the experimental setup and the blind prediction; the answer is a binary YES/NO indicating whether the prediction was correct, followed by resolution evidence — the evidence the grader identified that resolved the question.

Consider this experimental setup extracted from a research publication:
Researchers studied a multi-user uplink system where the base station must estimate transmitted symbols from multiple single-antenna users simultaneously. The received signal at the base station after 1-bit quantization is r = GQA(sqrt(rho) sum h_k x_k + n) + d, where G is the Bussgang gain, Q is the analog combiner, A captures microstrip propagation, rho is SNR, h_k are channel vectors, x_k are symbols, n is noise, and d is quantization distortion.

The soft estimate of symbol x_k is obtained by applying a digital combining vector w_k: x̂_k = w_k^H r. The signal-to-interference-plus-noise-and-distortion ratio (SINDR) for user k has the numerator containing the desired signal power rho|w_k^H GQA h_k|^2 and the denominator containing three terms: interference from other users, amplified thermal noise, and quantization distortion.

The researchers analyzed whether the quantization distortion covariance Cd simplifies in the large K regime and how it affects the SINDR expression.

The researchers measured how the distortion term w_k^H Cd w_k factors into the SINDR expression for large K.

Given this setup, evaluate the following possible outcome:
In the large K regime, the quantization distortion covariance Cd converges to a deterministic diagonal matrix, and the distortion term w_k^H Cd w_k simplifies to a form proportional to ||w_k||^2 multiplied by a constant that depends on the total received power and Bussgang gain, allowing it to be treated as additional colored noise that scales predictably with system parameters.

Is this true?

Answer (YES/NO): NO